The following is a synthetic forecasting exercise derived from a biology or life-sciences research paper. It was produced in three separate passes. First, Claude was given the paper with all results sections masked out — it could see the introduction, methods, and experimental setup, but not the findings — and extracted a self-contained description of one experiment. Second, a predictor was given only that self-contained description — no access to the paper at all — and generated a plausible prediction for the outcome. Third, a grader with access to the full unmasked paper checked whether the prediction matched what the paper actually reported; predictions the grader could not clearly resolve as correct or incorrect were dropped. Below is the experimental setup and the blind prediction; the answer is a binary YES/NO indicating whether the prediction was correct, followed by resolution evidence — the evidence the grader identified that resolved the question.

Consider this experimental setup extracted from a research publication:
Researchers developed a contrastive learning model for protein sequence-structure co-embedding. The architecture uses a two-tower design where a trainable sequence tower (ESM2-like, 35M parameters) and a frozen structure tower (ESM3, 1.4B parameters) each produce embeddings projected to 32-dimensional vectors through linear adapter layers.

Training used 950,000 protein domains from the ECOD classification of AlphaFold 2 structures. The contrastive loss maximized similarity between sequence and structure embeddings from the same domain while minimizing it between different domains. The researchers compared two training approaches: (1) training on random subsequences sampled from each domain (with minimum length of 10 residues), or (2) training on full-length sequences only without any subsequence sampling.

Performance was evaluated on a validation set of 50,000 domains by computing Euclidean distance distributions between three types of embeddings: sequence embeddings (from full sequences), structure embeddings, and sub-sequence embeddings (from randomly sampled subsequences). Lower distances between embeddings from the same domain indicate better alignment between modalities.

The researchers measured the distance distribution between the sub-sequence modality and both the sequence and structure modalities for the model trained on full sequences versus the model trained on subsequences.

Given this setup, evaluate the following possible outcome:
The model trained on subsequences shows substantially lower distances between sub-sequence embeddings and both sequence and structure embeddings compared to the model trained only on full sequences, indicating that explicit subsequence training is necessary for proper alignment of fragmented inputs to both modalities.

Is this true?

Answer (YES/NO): YES